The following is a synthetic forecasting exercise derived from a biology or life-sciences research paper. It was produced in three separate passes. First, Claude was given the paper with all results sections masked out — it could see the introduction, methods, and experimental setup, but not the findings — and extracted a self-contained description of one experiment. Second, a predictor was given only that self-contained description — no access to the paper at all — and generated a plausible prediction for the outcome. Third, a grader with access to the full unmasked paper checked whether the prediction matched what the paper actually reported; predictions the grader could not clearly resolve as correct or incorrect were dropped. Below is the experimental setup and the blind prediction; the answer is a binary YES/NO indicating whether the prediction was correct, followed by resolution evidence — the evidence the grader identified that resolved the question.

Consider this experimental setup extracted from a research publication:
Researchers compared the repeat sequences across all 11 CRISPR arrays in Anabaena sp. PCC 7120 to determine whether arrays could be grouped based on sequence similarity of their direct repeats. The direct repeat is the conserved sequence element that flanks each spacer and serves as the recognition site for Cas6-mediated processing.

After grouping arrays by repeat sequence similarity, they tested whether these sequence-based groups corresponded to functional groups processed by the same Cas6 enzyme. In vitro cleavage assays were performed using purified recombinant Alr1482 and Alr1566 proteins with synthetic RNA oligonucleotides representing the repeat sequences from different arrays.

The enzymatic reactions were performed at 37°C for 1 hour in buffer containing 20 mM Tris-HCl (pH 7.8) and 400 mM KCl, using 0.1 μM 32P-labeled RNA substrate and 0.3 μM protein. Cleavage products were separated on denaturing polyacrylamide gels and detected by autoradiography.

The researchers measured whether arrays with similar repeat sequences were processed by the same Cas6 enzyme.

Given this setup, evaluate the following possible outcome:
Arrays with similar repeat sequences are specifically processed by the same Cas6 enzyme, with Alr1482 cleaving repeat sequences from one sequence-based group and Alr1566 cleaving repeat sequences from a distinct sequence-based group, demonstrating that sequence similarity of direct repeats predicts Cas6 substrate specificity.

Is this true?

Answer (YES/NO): NO